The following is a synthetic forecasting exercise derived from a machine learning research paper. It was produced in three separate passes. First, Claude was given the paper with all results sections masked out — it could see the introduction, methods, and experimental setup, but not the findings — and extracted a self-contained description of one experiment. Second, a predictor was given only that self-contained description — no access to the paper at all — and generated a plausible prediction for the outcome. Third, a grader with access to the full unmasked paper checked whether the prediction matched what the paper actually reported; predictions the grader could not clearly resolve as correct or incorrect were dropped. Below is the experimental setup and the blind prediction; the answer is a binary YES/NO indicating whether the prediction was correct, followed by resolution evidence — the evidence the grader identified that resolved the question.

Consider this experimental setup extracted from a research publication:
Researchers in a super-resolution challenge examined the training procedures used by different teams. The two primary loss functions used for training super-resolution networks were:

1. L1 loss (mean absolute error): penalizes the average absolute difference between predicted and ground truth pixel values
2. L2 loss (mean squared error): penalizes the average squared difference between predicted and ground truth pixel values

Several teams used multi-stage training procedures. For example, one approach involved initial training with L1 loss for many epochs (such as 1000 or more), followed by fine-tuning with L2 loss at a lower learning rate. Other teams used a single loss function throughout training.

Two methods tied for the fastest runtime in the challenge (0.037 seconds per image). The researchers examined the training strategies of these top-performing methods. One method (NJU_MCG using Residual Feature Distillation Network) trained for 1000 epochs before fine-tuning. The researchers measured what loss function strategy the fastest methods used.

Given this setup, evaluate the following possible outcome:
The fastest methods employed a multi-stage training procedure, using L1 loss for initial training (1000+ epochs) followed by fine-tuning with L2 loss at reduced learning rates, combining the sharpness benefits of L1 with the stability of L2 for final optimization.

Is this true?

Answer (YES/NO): YES